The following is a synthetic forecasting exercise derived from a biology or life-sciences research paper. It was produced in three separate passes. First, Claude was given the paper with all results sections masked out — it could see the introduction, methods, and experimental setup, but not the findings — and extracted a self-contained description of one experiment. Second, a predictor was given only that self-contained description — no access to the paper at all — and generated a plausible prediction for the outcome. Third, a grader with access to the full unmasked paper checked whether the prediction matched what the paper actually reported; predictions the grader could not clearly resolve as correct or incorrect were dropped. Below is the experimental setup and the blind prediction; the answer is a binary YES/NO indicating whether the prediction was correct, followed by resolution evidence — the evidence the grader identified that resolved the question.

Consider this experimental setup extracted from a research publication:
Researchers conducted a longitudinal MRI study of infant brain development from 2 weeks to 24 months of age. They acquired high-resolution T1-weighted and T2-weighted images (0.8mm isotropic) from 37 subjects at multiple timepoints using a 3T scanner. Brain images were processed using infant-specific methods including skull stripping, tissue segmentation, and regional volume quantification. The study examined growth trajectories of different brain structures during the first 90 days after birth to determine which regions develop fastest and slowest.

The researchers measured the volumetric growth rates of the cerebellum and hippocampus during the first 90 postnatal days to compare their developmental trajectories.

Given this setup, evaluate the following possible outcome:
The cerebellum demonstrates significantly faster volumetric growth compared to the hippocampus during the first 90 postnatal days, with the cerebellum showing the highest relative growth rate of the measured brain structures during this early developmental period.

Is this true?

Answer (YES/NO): YES